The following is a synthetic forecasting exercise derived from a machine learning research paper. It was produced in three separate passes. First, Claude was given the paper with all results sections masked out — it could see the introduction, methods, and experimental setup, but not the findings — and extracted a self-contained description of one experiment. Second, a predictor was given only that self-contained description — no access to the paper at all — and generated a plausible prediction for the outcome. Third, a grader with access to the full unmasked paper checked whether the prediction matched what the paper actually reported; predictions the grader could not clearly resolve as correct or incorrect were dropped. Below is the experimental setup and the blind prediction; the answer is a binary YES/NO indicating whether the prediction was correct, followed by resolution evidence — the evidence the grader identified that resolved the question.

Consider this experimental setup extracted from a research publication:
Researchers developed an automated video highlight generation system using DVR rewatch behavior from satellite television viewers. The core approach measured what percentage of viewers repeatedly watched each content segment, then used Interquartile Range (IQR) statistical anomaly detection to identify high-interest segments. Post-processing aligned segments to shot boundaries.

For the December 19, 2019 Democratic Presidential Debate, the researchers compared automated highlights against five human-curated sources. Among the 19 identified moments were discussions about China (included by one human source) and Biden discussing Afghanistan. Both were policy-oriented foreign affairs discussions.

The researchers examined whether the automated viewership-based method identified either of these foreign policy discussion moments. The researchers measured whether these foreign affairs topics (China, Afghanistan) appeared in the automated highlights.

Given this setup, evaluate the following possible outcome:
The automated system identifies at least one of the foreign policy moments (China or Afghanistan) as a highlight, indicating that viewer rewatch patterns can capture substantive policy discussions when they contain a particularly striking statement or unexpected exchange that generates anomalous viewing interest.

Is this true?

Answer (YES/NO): YES